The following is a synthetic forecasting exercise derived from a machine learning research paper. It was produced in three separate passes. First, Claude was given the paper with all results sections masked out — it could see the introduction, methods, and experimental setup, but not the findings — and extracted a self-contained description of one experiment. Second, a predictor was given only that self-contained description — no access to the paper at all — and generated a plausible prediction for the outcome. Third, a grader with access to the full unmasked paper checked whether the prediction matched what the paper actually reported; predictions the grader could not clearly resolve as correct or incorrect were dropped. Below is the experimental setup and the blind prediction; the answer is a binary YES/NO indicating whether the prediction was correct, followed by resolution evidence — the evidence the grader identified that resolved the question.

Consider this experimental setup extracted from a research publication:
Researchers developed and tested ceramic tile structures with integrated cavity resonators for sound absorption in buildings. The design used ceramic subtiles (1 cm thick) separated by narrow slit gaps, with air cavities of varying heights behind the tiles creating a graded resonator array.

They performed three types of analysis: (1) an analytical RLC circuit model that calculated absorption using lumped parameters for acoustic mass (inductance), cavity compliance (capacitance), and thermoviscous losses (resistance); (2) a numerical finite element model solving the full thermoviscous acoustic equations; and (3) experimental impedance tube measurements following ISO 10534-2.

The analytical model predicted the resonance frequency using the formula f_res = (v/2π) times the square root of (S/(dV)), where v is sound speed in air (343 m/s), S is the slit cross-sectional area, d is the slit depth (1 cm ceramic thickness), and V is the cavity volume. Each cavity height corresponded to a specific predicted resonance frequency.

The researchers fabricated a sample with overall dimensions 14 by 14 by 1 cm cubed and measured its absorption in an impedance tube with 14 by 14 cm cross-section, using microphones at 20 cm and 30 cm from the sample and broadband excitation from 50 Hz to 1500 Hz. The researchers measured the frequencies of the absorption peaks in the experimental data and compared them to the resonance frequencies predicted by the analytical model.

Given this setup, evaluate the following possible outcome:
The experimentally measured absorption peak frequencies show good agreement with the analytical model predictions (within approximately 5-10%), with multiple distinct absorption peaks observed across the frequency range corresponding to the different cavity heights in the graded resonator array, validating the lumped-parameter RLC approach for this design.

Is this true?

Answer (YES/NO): NO